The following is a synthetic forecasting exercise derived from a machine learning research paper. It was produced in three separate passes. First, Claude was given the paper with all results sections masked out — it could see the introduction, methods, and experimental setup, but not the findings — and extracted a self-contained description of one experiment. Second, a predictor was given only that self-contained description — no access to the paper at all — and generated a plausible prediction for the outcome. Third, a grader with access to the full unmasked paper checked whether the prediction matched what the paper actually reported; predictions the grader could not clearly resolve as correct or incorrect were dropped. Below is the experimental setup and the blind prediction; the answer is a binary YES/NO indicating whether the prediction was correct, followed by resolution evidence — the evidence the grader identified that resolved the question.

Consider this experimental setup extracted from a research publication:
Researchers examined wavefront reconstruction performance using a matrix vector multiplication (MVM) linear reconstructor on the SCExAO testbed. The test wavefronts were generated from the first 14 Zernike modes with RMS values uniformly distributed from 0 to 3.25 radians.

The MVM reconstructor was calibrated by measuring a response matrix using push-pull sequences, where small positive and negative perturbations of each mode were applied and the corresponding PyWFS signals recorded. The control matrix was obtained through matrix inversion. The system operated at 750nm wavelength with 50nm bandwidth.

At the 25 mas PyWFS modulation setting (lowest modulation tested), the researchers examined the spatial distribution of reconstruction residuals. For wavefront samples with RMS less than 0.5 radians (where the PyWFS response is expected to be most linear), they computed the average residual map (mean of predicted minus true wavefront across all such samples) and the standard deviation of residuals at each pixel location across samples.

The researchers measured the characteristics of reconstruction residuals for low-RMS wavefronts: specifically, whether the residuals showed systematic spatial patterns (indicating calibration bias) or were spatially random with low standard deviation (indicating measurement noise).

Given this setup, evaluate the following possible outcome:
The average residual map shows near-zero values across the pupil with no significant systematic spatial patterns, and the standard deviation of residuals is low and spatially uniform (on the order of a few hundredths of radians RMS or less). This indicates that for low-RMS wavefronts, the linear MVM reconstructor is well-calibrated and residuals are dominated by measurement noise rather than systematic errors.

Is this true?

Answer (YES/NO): NO